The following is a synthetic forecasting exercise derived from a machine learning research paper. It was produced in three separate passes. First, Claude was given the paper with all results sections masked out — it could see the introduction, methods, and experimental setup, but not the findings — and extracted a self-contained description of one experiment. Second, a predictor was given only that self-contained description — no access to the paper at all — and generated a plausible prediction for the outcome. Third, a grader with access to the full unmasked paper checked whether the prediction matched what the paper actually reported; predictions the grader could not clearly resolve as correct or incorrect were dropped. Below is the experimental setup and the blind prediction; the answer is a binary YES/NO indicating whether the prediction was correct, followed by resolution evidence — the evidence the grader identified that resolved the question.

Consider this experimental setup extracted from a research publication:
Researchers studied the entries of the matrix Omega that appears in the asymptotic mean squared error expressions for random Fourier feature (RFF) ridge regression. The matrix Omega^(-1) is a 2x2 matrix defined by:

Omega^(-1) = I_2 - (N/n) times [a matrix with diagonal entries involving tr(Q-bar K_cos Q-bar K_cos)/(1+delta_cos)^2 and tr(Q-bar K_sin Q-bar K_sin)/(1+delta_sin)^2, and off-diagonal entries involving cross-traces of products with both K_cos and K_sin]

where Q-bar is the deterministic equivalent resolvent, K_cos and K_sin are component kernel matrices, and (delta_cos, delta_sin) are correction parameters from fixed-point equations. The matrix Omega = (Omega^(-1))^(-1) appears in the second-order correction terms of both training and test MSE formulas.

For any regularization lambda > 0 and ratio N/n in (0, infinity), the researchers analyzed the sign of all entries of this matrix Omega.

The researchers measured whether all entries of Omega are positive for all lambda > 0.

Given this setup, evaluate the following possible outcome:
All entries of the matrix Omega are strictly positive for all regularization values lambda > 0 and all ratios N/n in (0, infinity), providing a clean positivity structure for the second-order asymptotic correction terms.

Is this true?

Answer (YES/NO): YES